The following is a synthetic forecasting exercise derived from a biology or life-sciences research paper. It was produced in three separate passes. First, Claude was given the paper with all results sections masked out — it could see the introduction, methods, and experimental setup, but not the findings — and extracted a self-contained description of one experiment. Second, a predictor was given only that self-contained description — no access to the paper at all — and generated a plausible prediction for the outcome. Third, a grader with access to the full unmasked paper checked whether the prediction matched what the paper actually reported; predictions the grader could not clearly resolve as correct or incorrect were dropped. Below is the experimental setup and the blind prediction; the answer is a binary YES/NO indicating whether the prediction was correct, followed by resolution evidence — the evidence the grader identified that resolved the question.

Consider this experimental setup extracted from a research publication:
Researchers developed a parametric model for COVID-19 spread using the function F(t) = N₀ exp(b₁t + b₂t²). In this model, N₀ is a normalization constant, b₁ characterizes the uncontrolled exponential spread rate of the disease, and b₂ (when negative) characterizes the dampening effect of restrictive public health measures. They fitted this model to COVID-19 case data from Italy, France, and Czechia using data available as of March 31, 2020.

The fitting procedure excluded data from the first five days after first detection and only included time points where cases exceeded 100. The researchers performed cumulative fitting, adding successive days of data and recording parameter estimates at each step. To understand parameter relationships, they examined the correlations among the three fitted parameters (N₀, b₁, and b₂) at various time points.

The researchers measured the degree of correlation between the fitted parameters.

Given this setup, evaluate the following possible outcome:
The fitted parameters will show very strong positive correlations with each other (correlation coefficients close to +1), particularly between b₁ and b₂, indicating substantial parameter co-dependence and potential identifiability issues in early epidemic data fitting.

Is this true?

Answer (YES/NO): NO